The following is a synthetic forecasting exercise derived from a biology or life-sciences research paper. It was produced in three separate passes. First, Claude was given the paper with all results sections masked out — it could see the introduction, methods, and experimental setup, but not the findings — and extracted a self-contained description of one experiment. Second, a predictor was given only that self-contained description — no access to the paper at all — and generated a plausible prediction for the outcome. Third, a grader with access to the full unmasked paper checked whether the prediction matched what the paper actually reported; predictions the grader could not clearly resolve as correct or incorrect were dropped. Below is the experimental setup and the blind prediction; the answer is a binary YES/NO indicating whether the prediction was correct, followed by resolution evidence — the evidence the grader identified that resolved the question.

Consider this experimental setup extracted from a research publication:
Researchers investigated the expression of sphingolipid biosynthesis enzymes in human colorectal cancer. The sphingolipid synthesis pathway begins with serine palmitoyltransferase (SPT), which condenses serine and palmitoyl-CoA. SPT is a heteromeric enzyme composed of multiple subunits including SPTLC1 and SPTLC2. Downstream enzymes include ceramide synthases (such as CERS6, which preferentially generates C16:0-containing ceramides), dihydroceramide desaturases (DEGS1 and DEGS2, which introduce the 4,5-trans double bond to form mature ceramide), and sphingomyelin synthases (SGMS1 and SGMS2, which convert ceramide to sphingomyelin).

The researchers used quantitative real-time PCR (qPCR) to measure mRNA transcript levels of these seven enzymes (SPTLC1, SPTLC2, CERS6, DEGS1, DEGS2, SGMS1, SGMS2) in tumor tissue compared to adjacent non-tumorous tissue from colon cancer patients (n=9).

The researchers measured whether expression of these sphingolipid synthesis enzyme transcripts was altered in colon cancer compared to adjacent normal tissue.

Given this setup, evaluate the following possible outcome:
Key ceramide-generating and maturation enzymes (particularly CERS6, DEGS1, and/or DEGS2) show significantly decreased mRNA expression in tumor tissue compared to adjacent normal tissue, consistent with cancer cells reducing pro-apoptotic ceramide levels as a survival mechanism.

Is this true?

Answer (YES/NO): NO